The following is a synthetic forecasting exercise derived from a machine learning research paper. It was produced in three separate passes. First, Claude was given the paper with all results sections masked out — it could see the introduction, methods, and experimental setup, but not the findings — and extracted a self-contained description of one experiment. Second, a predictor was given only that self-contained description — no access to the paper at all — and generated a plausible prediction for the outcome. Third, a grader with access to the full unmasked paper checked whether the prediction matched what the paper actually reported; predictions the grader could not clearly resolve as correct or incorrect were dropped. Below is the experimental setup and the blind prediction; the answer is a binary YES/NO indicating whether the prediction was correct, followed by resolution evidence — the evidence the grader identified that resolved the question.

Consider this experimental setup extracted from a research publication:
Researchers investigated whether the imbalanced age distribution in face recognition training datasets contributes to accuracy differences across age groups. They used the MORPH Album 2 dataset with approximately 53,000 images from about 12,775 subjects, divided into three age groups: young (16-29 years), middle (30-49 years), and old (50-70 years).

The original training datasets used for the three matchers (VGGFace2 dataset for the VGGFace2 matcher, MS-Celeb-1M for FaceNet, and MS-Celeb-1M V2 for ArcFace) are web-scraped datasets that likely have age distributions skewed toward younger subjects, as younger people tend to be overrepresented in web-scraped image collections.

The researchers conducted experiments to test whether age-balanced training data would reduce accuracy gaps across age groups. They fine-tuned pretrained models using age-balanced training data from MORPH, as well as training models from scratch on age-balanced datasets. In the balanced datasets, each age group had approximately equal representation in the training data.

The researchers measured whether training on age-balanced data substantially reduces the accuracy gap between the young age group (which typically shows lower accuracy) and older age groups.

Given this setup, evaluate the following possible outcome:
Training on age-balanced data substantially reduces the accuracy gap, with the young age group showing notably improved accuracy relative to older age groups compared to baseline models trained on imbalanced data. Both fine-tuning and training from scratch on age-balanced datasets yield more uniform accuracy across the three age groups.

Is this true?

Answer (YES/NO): NO